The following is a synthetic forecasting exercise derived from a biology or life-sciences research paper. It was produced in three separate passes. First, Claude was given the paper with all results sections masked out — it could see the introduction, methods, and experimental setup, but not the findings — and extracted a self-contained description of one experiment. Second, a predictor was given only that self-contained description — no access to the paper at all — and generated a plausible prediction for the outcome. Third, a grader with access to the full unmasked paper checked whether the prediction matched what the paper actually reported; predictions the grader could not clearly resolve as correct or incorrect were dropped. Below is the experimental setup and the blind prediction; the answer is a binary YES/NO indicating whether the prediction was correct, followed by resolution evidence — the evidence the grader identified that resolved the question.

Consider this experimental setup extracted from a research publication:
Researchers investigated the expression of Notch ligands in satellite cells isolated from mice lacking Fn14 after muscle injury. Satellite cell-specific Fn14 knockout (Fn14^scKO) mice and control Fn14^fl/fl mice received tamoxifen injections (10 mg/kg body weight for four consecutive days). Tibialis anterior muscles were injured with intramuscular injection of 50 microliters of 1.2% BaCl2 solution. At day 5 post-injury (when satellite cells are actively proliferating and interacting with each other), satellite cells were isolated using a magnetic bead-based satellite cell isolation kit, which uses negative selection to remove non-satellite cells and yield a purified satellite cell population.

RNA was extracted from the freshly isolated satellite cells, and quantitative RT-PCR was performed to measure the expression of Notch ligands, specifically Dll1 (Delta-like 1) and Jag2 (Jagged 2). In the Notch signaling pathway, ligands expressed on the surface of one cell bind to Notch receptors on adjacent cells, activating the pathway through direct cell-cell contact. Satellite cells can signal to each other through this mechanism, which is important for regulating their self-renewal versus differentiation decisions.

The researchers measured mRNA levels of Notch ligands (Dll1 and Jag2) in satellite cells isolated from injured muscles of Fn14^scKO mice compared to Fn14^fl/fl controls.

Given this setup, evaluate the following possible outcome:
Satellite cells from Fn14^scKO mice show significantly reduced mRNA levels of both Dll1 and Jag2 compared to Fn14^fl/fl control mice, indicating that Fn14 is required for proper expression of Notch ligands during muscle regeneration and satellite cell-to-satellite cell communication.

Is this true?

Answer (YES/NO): YES